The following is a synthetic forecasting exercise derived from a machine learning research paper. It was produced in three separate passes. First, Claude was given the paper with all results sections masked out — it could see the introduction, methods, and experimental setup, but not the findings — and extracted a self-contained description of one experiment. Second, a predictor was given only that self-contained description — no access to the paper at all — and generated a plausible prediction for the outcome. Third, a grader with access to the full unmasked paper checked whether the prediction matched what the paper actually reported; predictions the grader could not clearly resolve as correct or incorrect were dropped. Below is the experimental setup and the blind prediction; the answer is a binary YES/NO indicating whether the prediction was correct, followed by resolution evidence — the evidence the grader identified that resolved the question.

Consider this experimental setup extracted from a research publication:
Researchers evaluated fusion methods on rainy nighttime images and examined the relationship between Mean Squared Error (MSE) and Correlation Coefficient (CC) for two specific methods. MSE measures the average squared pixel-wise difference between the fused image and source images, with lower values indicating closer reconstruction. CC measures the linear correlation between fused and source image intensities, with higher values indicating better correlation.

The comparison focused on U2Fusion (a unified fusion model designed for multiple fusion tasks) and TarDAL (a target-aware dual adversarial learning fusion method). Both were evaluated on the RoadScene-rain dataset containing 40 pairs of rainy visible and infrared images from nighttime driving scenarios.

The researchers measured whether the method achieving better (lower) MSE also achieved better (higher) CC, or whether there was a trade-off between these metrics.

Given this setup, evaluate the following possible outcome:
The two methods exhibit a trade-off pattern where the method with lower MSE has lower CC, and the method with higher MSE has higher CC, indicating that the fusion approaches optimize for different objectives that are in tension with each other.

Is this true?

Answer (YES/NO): NO